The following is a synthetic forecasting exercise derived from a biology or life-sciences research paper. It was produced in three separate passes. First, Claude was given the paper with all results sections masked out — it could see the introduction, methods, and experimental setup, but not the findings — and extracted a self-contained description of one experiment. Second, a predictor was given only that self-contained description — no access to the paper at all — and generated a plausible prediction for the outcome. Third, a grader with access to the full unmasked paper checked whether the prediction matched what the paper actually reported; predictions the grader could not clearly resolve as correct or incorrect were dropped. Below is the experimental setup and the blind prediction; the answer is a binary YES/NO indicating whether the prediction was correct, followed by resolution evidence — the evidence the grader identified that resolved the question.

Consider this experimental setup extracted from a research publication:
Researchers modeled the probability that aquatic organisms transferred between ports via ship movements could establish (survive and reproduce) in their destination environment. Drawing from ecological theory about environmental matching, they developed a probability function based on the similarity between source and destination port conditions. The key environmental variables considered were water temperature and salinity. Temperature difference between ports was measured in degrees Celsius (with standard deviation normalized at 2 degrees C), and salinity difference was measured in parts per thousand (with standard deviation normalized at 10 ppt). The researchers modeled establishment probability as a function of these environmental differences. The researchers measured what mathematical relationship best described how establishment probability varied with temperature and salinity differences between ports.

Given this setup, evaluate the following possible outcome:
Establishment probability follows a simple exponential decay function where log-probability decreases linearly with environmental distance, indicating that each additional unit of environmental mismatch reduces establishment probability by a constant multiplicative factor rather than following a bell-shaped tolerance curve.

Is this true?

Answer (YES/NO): NO